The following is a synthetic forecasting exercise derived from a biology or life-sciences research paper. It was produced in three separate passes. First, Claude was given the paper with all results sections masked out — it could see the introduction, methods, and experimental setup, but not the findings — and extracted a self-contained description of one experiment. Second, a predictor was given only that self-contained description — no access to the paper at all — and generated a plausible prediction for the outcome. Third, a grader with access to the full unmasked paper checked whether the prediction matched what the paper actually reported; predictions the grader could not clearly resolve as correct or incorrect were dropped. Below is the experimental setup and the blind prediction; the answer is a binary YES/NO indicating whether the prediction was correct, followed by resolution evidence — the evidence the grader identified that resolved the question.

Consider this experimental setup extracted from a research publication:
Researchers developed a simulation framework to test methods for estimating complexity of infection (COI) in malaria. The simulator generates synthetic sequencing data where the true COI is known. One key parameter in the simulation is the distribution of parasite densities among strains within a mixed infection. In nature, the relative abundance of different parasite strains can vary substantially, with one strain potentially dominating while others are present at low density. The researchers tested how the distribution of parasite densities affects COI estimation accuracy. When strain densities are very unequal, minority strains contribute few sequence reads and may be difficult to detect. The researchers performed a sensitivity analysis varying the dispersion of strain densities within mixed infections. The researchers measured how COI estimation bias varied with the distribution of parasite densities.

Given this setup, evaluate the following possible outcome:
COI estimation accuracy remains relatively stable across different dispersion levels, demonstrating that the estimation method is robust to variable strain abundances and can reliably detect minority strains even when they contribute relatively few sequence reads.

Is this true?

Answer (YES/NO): NO